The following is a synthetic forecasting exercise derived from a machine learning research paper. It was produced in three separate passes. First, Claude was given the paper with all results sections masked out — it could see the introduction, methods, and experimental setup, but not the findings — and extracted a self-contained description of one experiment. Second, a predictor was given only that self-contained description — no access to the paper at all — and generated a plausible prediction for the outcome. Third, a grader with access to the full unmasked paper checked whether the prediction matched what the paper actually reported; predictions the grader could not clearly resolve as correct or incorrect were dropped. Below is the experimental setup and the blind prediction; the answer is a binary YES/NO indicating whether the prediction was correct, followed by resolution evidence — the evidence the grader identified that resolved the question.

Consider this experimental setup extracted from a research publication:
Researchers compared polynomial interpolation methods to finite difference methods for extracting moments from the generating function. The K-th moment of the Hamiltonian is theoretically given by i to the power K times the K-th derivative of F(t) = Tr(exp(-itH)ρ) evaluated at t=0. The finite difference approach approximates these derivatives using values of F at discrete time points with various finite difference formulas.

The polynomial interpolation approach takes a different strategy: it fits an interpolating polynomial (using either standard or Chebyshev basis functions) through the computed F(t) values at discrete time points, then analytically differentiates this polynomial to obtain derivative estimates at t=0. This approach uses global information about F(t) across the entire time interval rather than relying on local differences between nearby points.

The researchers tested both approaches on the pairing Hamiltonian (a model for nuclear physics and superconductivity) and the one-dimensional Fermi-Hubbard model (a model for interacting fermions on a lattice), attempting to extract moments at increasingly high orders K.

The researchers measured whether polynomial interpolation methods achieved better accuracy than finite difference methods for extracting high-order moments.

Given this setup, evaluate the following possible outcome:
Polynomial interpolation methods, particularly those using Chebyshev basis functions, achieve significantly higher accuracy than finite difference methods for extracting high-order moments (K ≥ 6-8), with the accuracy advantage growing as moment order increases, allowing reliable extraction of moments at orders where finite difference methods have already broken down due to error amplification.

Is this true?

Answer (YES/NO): NO